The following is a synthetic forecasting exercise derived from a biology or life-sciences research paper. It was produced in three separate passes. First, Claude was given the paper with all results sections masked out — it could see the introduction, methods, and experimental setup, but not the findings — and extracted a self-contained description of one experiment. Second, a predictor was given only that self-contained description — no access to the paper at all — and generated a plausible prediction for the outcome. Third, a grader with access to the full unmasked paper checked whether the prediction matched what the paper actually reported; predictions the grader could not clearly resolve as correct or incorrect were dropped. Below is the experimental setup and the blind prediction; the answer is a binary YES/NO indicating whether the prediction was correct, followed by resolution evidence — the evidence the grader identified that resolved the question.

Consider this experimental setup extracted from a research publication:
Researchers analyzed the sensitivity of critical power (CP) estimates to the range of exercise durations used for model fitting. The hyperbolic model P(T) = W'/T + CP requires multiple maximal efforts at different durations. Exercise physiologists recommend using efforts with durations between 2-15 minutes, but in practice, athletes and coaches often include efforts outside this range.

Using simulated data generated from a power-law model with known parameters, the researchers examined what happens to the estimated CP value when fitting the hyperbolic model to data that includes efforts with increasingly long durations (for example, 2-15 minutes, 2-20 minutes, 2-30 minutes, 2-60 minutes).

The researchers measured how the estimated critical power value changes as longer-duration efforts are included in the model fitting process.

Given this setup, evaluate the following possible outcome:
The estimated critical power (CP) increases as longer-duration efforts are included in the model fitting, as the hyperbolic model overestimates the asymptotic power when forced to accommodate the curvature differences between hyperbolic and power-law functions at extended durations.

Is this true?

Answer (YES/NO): NO